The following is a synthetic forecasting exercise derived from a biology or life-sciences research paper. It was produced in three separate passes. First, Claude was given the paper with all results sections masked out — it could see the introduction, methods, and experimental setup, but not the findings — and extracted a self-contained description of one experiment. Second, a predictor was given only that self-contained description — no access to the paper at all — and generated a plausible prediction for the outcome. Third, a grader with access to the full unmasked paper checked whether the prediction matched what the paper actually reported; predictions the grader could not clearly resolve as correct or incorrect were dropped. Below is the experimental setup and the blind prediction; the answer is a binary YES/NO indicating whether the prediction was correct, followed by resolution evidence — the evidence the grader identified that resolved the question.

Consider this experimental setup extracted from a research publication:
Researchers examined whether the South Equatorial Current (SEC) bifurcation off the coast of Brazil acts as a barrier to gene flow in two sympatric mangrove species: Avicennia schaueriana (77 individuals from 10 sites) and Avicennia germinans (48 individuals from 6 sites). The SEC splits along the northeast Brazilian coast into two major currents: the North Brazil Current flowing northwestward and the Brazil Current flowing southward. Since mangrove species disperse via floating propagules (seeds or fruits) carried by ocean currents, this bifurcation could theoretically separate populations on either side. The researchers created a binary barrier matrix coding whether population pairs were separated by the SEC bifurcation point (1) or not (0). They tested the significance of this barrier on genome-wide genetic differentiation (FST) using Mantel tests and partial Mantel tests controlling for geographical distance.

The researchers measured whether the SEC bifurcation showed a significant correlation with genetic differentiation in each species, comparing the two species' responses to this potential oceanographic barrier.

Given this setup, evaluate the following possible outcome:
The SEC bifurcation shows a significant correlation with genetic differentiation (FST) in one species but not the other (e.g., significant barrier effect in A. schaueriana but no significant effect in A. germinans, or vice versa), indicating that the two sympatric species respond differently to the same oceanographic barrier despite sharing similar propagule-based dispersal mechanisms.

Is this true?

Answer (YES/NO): YES